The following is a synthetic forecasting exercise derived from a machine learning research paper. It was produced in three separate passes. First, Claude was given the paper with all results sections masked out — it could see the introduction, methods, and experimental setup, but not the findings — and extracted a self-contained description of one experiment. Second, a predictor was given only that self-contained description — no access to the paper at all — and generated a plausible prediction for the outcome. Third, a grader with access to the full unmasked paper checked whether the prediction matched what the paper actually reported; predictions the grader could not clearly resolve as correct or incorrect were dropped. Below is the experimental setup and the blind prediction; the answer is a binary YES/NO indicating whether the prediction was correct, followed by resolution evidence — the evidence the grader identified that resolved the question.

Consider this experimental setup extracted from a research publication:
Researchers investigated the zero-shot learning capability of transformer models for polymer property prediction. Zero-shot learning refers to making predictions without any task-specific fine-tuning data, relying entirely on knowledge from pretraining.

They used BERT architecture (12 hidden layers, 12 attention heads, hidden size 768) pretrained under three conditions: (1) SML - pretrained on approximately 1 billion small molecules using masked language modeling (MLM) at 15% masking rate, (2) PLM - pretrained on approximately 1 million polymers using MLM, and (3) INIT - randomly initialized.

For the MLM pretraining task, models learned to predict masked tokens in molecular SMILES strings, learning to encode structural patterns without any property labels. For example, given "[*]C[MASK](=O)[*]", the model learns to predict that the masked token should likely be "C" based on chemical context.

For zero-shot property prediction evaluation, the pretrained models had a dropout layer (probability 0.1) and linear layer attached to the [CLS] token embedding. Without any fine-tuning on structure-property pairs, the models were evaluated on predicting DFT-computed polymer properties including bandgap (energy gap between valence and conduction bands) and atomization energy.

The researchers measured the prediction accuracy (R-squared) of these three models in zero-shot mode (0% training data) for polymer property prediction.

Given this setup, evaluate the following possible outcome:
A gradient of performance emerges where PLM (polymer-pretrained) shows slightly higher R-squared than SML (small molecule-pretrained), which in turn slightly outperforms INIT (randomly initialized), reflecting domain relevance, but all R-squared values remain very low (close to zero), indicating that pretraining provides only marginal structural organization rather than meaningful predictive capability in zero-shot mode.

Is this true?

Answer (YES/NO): NO